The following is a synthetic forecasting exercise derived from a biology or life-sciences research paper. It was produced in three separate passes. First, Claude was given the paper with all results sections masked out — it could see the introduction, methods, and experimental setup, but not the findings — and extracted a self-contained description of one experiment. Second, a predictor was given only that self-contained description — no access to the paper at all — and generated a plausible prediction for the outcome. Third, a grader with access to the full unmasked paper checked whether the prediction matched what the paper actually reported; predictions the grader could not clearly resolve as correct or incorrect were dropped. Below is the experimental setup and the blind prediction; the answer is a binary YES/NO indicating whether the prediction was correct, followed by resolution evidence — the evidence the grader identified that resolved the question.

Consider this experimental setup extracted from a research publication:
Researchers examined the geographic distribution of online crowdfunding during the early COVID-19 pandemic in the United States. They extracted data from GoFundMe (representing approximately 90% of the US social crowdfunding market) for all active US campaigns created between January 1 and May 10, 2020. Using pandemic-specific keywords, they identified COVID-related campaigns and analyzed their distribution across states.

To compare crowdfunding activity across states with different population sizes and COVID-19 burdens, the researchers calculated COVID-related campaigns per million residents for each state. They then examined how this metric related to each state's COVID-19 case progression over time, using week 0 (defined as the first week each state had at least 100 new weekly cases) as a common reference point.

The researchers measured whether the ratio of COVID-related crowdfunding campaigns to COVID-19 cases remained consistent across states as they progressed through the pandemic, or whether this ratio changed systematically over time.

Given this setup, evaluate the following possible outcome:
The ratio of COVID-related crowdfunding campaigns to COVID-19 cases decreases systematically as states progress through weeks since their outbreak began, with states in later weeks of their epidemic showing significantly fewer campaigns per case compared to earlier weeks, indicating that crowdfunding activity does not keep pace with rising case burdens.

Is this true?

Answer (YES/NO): YES